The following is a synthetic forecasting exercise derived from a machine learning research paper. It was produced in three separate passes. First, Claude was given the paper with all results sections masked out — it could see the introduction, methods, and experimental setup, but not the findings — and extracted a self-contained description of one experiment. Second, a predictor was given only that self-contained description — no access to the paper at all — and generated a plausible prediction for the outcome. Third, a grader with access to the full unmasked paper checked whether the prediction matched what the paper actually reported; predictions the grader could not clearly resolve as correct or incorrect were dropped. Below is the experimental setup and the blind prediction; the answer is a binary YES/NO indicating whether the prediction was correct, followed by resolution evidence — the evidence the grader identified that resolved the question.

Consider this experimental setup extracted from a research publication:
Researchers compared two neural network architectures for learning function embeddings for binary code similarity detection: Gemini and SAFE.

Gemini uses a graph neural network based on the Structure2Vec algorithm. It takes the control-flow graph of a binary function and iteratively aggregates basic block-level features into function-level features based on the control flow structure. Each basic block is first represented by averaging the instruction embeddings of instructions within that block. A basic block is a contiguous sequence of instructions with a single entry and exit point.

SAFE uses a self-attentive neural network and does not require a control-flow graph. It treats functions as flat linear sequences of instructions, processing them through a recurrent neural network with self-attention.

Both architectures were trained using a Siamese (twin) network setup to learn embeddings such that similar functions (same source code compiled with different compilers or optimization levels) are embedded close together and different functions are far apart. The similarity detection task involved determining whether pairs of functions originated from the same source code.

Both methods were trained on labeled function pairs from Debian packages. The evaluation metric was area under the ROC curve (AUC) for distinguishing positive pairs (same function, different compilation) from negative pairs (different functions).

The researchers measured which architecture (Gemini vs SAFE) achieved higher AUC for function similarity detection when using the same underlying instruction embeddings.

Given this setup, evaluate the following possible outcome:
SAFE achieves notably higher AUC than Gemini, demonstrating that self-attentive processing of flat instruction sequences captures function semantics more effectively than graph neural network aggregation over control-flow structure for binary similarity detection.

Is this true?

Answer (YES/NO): NO